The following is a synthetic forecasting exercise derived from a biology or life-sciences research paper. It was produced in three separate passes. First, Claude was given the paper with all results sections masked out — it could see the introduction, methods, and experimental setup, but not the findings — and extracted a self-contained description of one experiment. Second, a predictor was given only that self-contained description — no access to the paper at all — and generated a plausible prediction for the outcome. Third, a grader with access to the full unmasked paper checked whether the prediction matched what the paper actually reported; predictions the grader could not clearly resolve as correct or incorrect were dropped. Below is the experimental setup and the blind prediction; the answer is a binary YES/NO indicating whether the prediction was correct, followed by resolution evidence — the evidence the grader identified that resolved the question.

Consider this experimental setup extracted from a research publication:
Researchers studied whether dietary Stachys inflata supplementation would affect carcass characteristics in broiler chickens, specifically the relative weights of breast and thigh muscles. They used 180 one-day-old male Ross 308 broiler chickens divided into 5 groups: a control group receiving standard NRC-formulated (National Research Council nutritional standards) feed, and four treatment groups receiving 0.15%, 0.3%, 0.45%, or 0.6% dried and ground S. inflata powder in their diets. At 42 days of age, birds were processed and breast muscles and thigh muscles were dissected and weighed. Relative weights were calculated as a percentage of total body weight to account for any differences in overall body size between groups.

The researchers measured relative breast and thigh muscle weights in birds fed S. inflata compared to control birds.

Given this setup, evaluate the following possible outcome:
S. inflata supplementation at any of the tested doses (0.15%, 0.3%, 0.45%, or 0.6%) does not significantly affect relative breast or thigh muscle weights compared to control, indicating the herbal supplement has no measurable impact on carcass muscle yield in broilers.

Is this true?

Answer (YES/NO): YES